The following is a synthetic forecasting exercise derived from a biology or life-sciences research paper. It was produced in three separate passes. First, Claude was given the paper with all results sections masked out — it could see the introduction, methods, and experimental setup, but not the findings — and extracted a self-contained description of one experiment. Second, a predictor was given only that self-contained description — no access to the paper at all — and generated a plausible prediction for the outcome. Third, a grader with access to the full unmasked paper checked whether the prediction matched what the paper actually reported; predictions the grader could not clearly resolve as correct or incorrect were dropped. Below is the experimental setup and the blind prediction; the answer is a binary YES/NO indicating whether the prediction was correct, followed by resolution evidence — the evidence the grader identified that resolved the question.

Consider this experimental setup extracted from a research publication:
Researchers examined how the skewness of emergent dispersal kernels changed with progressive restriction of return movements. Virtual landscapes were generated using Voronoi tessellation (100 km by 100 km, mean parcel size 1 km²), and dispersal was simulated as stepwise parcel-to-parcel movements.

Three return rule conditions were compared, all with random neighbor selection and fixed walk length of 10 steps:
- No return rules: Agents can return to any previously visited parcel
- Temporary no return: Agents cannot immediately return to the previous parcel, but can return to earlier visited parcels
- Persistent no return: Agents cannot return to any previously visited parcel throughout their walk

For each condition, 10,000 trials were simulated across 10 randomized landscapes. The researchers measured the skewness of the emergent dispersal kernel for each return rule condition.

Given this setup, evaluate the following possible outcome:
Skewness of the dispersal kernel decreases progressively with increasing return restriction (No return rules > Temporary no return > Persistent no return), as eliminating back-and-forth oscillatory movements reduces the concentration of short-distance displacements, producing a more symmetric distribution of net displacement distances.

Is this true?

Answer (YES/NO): YES